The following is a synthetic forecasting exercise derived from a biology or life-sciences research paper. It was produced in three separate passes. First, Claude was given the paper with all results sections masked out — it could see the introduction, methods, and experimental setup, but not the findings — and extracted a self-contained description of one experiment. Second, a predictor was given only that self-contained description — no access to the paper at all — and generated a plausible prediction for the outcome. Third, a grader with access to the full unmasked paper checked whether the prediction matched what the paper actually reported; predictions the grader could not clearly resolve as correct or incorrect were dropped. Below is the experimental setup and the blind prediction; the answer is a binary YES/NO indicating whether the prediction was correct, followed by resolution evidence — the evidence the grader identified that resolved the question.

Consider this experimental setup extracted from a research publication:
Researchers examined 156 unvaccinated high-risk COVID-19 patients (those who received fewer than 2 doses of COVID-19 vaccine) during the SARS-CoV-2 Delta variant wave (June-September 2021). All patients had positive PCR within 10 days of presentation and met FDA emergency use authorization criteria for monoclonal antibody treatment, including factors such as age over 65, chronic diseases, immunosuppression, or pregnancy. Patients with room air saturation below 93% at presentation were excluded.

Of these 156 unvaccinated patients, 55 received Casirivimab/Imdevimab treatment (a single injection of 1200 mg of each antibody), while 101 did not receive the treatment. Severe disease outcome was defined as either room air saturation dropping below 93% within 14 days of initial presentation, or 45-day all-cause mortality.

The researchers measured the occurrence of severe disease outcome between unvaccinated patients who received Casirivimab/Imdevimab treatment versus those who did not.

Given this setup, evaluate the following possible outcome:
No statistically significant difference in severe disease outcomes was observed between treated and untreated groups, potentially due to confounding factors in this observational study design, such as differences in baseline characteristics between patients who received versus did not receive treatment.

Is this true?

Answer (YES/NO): YES